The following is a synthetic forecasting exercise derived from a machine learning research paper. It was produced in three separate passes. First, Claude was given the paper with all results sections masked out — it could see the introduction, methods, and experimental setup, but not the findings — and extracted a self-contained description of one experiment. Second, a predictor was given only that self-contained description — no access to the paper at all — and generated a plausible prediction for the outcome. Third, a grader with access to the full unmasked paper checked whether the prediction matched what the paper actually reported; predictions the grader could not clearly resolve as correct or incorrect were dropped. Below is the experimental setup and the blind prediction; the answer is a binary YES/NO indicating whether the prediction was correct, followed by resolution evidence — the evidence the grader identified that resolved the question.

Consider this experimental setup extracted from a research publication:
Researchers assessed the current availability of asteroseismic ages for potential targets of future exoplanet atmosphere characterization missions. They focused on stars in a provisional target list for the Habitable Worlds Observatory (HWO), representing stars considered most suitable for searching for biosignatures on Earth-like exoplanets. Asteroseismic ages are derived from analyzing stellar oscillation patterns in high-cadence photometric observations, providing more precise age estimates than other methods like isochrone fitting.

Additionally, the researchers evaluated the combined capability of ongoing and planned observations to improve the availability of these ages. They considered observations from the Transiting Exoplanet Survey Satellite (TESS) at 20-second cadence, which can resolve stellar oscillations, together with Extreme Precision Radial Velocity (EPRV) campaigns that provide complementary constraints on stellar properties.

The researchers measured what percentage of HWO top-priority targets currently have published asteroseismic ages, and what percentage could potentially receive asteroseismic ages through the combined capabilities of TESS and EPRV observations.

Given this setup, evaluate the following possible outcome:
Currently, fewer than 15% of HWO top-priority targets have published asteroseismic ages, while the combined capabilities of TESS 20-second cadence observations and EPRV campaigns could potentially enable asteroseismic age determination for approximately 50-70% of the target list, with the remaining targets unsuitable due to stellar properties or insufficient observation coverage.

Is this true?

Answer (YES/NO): NO